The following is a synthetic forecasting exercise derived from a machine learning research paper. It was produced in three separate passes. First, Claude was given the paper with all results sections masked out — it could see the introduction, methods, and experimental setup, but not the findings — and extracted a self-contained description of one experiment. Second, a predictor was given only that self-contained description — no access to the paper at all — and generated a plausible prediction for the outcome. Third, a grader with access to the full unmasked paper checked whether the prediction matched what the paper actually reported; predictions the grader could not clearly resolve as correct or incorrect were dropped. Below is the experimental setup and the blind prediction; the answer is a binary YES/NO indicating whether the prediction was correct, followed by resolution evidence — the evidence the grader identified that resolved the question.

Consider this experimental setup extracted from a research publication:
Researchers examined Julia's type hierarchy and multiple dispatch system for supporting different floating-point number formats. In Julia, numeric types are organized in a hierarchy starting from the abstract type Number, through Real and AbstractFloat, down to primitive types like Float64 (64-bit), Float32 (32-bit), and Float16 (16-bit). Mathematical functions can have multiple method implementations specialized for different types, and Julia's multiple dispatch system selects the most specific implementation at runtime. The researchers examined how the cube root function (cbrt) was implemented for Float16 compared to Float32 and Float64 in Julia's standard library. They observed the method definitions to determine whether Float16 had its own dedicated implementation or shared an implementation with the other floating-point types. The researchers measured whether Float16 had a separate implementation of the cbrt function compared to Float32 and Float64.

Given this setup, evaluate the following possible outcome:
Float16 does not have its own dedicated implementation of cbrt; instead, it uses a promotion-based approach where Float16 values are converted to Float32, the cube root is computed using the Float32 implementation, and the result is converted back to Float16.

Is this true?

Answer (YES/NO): NO